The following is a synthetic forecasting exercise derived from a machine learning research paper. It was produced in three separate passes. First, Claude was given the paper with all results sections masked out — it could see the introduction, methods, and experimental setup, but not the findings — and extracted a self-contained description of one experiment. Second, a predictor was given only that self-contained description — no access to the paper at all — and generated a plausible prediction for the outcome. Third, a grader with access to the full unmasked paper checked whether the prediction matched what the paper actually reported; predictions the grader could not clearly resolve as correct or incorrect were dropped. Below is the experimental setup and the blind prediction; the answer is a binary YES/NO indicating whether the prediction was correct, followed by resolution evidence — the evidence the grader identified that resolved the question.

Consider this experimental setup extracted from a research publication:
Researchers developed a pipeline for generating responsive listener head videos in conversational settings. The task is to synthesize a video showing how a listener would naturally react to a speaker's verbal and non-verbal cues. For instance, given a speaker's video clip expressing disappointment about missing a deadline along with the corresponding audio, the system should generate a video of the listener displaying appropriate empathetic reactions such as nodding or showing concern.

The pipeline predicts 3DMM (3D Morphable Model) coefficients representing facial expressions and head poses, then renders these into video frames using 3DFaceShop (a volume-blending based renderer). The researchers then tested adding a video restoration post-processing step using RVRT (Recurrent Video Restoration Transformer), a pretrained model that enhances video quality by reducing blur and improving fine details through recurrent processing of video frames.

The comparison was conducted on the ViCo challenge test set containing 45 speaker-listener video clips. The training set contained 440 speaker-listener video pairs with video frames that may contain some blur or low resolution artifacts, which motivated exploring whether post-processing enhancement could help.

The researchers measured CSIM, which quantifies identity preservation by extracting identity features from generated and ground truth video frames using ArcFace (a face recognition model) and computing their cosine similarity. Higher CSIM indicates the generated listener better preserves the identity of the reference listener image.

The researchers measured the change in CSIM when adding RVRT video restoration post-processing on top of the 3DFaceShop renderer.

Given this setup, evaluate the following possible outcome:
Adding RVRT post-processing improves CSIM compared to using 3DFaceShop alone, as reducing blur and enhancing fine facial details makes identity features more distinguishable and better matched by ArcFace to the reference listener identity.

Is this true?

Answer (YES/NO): YES